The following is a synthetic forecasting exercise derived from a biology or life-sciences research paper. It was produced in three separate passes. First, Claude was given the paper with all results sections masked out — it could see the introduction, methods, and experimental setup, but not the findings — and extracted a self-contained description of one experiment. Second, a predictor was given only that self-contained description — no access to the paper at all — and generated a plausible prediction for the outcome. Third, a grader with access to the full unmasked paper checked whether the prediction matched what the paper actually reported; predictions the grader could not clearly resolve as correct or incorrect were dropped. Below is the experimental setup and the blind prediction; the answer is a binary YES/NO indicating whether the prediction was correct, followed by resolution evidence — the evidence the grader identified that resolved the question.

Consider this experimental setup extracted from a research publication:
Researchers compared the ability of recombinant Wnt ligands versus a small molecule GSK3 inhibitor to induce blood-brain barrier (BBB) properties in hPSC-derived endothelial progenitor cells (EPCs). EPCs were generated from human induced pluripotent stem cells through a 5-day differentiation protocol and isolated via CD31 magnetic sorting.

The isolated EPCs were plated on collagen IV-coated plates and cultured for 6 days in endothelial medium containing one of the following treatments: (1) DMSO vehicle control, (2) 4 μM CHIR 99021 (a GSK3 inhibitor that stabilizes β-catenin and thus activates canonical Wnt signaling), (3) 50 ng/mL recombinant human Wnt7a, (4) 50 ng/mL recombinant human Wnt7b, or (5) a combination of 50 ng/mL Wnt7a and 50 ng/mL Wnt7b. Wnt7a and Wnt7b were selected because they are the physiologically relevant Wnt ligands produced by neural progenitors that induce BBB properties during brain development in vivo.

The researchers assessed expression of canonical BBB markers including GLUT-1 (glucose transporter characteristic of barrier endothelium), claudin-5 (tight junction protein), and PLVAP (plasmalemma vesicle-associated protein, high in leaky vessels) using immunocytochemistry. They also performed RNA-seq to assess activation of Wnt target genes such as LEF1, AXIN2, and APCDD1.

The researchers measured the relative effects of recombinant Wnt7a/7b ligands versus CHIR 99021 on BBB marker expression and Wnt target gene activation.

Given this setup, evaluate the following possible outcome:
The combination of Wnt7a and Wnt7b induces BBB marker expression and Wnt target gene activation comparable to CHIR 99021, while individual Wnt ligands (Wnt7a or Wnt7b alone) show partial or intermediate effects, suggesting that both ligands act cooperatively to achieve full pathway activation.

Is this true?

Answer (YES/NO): NO